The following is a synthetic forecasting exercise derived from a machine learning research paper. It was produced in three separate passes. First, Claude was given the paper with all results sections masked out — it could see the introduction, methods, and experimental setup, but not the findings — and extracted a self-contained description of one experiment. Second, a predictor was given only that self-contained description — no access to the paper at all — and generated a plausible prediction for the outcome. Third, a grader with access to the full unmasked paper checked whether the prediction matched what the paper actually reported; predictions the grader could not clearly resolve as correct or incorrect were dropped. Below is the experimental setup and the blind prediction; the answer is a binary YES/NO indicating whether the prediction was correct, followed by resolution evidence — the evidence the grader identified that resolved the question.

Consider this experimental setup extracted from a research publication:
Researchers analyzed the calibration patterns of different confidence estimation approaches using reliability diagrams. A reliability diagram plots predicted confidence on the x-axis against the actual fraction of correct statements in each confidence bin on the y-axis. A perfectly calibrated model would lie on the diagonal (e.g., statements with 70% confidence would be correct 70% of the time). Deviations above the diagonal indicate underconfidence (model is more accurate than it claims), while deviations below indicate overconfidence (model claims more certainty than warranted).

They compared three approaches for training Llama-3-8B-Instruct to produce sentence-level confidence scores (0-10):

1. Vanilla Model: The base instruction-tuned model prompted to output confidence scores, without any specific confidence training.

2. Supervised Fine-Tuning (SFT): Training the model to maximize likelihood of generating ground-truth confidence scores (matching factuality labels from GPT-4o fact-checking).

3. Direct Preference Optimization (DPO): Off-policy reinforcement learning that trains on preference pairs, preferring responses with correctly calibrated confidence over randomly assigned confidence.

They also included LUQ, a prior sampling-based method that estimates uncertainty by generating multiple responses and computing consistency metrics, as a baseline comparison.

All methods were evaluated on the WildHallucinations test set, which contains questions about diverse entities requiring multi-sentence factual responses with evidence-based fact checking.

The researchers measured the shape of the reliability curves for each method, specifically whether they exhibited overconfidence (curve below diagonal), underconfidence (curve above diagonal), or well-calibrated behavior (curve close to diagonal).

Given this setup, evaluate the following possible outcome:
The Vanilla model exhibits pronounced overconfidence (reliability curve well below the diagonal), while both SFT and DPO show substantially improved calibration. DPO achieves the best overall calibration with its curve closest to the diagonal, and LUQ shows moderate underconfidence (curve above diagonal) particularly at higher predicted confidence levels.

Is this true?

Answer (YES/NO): NO